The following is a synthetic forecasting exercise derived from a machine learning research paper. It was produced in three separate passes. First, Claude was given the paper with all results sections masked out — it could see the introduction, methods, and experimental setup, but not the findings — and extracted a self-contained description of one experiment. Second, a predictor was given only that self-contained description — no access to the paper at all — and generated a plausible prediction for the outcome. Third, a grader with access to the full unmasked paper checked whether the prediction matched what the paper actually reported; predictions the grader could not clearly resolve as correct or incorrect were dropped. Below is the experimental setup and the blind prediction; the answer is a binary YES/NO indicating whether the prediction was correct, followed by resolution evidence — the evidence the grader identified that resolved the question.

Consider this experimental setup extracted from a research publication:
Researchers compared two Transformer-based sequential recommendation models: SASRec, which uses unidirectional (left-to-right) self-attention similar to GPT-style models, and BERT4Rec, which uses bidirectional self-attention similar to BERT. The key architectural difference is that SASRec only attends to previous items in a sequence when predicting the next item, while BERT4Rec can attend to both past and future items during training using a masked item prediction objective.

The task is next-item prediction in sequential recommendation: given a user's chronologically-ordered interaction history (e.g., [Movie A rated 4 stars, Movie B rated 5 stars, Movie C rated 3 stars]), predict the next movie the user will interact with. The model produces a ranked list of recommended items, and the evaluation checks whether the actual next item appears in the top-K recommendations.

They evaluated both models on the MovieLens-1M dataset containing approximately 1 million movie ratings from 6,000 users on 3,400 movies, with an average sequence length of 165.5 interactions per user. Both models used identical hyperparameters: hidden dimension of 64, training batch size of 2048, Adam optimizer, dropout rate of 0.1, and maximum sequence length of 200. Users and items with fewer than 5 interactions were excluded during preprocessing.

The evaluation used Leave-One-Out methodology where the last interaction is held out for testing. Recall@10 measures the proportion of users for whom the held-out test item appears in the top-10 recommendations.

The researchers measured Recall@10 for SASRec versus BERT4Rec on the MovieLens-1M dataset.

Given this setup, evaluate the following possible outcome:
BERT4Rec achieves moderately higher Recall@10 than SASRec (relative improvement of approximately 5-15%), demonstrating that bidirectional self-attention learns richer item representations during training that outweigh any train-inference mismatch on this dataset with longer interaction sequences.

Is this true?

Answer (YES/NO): NO